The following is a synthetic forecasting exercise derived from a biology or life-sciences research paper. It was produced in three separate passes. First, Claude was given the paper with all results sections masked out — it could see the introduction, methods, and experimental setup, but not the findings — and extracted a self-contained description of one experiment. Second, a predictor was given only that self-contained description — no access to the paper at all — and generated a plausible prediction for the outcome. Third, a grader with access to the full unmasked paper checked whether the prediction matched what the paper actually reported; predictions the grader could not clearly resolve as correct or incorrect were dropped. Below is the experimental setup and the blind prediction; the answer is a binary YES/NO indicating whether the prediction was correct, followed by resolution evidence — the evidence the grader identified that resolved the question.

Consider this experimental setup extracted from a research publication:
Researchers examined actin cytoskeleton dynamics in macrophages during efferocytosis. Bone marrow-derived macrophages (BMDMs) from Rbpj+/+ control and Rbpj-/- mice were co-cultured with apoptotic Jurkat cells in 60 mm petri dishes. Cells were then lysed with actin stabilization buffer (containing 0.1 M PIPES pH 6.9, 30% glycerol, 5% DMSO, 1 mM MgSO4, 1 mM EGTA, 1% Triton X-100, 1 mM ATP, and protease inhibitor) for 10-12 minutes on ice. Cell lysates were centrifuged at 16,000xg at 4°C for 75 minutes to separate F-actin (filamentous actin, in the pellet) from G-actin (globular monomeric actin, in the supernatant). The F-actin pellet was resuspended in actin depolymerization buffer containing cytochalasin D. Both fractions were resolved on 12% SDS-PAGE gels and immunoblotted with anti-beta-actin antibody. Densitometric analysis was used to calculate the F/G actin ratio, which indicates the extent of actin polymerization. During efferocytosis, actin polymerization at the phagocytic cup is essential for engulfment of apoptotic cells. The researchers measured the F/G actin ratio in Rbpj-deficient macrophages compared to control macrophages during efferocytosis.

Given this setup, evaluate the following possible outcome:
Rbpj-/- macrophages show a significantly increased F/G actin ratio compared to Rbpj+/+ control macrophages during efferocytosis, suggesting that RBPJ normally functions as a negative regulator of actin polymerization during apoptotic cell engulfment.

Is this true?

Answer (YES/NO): NO